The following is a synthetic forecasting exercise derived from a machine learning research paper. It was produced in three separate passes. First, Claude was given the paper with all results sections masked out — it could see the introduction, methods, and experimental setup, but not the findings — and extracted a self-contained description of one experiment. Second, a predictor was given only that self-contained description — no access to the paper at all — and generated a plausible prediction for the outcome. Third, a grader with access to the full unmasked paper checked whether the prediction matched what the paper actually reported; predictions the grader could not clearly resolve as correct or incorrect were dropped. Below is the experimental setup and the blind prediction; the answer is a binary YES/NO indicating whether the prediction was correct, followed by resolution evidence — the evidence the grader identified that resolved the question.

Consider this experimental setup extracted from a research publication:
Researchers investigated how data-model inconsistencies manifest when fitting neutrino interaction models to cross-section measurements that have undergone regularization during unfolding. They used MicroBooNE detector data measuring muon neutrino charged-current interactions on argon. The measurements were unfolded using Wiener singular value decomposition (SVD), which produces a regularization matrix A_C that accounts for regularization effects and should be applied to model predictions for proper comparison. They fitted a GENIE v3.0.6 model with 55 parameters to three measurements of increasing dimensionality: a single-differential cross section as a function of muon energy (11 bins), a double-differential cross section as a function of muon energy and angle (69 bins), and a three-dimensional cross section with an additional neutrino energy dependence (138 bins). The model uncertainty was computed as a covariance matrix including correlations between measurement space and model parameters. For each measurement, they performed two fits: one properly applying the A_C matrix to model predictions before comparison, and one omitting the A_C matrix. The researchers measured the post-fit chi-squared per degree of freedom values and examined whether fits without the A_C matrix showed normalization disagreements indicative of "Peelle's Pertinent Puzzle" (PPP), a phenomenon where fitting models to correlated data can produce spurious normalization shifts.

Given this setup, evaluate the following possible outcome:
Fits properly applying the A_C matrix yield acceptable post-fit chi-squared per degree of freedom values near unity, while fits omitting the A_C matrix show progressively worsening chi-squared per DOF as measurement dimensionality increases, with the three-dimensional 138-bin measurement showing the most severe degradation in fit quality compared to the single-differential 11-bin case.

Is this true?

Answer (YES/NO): YES